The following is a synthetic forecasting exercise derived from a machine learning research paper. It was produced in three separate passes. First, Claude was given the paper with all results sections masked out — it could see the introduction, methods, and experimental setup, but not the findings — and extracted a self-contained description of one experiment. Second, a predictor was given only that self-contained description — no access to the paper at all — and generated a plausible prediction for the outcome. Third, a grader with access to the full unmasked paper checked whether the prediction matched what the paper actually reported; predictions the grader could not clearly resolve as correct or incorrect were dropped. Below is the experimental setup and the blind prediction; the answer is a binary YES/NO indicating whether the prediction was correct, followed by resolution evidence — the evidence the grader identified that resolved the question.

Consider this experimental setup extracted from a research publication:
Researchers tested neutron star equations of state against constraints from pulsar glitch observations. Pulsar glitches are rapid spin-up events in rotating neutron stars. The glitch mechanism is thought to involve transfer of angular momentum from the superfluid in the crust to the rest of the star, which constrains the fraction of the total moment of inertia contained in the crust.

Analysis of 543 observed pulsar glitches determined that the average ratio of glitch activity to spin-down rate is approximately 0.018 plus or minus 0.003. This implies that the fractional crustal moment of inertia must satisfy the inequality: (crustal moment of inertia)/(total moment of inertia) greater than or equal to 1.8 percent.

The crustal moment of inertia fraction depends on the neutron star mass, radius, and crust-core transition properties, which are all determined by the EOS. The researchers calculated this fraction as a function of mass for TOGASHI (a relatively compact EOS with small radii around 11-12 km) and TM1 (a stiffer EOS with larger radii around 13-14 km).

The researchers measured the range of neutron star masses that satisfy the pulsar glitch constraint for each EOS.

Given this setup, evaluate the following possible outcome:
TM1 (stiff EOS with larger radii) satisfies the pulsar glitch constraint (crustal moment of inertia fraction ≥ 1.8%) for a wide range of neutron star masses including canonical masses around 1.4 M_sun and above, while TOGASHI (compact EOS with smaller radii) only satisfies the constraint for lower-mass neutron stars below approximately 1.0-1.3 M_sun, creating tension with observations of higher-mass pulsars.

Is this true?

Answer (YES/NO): NO